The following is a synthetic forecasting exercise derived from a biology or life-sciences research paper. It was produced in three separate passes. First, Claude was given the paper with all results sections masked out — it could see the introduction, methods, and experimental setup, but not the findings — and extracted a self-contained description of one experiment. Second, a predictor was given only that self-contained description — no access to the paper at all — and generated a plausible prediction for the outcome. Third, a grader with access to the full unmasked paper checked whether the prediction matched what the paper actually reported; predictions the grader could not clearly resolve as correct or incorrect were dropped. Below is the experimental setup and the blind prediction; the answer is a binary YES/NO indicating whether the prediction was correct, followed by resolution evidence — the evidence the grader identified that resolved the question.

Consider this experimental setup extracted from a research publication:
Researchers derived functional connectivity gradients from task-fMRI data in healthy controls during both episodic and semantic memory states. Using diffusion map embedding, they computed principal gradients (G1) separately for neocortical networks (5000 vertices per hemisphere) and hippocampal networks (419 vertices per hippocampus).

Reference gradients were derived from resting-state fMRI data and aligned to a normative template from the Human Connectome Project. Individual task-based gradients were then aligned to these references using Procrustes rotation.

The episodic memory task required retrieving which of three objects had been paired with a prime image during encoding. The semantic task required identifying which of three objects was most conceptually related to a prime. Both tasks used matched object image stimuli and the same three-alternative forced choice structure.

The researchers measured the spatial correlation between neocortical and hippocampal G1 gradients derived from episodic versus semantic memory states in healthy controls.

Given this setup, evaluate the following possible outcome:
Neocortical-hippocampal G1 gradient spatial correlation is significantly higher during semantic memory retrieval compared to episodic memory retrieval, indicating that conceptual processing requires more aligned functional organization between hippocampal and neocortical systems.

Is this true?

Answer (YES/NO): NO